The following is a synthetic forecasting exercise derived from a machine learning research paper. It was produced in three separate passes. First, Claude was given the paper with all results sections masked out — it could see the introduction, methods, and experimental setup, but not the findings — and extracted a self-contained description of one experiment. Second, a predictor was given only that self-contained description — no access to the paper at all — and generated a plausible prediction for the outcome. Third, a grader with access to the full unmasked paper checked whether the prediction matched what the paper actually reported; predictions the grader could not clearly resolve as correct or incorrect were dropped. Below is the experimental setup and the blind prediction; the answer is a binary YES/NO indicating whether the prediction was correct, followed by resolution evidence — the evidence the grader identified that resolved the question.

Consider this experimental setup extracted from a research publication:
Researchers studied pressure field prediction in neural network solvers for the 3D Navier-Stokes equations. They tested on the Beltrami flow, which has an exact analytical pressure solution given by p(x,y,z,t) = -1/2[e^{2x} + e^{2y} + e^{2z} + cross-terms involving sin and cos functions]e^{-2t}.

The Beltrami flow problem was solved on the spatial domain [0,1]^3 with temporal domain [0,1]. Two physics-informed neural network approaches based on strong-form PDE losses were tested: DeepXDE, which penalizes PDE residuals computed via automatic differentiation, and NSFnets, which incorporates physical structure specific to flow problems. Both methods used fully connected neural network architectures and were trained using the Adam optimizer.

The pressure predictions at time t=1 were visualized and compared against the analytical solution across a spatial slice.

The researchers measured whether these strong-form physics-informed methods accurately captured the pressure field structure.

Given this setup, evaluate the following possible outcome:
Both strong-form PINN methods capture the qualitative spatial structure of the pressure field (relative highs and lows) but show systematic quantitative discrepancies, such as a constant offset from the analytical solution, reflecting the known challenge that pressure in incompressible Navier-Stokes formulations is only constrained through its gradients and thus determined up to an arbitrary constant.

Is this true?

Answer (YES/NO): NO